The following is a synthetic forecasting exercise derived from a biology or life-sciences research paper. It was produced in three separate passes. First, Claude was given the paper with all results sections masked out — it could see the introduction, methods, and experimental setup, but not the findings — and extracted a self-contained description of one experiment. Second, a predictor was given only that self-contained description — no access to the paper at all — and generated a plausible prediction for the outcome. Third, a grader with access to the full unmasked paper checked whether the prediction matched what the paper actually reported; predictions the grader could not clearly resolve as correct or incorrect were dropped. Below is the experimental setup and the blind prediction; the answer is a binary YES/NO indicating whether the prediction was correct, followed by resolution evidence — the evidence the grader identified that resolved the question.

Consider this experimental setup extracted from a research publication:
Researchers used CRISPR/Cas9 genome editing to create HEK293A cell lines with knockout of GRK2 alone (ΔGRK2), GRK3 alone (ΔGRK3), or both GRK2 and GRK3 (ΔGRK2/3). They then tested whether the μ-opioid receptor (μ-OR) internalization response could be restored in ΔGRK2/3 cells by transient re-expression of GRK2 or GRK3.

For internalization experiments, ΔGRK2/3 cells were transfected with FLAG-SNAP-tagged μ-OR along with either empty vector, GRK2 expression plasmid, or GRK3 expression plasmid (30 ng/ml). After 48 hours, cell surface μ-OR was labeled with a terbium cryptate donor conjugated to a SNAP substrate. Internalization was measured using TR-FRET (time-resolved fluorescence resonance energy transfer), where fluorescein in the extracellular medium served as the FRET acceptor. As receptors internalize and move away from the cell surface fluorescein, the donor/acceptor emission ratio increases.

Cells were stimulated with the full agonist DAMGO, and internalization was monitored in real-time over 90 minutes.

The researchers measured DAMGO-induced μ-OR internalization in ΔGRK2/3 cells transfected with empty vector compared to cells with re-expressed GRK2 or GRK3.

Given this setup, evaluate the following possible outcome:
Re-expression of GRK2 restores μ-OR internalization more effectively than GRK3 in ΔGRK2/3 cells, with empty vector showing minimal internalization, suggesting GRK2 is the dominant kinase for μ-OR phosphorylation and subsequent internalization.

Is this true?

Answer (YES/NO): NO